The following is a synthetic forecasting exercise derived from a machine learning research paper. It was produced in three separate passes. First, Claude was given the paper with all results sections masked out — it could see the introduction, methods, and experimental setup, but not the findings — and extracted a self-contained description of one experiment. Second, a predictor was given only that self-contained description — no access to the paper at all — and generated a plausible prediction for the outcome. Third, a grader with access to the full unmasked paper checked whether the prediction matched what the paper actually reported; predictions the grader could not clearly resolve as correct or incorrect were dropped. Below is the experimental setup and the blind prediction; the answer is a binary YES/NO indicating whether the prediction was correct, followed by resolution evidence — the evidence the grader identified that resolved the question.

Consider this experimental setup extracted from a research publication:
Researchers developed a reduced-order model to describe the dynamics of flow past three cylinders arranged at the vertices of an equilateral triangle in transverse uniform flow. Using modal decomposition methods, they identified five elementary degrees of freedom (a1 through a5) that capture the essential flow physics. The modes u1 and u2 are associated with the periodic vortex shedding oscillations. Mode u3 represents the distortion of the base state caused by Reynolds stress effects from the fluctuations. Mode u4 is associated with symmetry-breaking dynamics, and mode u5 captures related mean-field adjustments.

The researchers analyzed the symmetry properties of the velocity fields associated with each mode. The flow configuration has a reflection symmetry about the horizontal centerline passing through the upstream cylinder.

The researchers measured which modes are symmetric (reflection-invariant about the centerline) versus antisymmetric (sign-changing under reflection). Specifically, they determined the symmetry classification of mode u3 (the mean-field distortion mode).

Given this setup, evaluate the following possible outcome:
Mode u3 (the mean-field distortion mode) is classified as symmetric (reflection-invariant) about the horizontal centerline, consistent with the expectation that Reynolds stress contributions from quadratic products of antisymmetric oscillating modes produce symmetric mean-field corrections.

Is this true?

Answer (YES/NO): YES